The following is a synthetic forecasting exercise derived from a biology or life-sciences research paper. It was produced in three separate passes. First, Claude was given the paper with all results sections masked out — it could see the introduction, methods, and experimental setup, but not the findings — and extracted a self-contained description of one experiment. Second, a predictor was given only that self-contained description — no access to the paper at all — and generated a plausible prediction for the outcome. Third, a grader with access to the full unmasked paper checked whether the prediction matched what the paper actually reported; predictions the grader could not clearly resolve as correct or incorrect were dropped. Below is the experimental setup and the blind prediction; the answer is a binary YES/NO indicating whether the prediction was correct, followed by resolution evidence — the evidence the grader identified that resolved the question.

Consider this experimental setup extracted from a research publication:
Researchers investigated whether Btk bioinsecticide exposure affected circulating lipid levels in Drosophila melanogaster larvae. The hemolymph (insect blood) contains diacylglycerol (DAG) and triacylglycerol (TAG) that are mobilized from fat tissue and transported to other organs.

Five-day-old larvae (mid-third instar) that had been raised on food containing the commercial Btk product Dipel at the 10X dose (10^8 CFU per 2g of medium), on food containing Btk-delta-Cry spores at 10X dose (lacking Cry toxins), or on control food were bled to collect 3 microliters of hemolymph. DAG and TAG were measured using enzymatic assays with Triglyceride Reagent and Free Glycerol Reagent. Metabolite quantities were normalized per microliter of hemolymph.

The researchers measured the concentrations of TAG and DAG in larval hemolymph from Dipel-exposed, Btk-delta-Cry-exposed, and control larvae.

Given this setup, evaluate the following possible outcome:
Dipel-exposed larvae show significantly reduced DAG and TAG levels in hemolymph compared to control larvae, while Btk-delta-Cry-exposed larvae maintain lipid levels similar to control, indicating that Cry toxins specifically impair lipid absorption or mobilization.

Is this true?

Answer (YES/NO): NO